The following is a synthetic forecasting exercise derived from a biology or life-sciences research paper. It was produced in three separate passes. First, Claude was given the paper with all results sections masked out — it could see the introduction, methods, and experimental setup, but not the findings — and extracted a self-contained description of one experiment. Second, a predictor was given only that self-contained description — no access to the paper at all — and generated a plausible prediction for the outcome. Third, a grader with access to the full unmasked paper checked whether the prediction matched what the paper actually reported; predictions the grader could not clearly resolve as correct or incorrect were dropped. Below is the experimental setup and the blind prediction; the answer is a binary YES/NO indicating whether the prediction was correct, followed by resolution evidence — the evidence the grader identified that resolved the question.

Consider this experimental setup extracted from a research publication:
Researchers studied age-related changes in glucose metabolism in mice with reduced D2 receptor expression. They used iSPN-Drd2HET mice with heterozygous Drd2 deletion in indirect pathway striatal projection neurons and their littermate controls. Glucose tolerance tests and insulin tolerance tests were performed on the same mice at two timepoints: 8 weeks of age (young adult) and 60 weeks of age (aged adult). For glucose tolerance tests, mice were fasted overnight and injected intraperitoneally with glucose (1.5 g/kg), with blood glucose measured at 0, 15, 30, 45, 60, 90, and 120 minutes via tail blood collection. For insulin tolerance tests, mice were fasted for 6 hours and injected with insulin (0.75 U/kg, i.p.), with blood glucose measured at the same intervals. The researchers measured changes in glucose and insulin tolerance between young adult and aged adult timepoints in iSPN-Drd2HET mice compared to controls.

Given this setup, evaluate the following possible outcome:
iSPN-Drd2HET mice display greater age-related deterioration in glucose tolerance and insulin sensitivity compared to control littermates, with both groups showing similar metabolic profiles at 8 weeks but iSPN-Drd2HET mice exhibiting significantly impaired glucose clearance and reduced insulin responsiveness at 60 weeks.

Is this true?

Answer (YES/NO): YES